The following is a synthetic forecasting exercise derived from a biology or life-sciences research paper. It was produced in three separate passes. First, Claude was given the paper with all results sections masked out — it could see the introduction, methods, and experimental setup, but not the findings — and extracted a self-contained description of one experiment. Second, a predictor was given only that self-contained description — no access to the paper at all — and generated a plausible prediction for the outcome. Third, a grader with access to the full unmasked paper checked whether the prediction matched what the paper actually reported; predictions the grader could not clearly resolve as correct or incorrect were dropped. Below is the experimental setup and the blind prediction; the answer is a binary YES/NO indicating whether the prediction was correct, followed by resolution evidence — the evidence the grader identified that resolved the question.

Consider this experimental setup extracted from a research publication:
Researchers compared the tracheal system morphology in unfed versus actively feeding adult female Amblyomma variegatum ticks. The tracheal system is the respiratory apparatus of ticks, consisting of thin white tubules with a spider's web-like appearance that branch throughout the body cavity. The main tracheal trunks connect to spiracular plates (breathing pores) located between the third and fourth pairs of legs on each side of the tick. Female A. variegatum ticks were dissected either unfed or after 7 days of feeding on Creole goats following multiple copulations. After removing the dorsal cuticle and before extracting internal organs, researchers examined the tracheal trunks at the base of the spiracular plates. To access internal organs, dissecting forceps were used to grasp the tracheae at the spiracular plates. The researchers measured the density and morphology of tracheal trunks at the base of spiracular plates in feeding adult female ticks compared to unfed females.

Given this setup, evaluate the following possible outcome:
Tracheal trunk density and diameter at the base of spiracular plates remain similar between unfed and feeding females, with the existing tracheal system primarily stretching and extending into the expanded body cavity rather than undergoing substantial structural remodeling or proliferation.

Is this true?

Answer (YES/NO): NO